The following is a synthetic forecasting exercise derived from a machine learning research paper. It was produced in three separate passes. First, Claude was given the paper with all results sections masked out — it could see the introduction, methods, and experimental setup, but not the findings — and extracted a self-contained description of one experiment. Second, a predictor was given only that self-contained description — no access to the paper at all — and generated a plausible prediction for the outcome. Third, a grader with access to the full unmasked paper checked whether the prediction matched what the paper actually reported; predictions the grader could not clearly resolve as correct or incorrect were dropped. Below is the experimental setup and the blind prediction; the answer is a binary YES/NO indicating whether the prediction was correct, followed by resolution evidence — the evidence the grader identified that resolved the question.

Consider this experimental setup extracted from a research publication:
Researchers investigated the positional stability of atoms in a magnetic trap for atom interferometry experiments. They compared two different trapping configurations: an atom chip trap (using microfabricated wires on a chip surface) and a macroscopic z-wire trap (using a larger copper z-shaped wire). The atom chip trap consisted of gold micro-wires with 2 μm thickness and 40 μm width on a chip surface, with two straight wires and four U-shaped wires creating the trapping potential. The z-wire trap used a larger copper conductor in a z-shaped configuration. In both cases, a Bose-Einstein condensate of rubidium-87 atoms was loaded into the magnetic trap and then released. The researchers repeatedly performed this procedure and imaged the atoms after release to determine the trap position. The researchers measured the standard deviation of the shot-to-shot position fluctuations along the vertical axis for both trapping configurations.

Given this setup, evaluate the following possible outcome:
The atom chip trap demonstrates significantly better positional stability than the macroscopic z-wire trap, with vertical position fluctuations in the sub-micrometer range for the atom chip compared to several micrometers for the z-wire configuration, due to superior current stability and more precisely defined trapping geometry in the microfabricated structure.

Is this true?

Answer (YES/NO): NO